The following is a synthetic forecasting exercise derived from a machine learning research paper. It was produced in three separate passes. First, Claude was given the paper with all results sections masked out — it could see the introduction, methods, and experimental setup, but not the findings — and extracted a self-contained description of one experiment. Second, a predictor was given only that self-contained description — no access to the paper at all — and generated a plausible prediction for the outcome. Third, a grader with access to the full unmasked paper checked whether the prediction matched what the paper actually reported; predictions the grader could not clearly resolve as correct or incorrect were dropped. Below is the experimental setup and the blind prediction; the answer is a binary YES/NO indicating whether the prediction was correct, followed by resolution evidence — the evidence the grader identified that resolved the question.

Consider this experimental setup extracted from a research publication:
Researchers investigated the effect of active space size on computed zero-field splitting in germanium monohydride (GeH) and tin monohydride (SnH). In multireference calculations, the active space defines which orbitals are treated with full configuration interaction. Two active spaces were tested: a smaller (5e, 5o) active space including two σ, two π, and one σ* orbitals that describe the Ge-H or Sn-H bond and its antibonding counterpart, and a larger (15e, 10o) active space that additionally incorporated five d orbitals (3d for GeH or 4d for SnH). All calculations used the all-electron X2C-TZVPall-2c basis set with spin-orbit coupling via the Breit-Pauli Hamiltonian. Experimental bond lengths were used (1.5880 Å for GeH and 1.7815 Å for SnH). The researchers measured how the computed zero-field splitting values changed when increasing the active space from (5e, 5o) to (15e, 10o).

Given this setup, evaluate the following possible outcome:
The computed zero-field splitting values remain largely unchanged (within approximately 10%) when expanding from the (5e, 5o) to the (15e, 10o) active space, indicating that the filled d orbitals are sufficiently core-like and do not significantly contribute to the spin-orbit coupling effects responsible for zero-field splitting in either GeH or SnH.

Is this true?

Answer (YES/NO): YES